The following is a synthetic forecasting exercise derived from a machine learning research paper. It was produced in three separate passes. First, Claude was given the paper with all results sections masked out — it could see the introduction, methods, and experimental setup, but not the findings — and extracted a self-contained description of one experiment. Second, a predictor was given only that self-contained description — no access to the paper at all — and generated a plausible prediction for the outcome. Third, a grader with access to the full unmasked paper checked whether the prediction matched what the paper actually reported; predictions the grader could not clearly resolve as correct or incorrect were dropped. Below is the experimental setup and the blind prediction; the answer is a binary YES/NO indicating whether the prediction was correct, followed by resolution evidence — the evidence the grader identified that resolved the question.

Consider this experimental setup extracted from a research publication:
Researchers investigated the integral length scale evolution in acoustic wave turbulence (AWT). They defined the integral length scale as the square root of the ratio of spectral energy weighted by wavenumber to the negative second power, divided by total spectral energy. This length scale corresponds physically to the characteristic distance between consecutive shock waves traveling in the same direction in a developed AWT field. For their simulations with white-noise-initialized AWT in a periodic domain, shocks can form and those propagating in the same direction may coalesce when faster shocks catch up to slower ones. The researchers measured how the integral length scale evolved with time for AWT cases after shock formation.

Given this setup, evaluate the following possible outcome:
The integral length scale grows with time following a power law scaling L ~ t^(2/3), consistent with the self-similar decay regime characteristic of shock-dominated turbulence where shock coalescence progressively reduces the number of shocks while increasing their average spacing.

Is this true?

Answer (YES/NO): NO